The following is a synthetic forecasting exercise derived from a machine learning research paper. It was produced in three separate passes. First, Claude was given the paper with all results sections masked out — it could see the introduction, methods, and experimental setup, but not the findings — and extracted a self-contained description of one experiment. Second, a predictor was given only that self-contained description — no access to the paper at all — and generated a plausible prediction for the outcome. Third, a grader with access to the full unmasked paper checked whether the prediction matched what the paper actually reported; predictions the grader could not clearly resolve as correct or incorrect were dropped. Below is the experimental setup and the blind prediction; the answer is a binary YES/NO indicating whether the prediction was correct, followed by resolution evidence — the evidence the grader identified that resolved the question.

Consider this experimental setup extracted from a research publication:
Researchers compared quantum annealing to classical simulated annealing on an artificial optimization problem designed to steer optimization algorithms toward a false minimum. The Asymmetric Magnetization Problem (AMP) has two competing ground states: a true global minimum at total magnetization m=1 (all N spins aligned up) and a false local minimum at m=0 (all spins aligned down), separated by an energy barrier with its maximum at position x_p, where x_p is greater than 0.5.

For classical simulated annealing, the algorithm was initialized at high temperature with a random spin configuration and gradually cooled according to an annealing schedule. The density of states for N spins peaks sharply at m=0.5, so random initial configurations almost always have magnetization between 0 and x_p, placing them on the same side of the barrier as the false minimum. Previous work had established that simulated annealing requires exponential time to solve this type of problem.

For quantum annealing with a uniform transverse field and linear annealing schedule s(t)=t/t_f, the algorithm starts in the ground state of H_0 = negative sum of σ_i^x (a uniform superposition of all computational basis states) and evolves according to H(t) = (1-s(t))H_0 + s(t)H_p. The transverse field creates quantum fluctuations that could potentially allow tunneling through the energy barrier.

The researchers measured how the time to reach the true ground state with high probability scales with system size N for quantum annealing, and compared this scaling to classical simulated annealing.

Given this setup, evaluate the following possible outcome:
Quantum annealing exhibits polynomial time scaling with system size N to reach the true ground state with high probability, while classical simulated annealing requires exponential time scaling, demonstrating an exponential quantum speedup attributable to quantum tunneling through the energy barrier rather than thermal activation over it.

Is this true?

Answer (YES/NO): NO